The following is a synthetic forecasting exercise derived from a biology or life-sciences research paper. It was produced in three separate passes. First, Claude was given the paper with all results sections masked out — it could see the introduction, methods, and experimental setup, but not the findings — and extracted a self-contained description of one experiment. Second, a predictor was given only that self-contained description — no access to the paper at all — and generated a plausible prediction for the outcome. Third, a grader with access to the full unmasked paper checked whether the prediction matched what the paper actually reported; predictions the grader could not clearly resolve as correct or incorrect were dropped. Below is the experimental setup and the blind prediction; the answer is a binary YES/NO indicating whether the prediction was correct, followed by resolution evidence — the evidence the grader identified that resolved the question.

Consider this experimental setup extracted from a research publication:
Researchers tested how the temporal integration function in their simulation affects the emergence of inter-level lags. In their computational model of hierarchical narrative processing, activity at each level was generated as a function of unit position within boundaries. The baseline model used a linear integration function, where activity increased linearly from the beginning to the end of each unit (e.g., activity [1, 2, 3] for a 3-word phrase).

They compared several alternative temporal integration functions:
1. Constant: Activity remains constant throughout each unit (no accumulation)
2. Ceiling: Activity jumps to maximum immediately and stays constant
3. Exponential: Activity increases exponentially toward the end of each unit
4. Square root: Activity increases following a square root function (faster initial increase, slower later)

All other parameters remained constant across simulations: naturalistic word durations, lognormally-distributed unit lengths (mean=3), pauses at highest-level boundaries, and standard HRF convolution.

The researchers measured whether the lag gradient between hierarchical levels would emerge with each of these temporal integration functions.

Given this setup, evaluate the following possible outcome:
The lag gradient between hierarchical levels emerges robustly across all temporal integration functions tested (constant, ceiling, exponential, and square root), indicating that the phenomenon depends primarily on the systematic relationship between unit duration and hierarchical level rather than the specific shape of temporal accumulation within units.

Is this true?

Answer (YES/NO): NO